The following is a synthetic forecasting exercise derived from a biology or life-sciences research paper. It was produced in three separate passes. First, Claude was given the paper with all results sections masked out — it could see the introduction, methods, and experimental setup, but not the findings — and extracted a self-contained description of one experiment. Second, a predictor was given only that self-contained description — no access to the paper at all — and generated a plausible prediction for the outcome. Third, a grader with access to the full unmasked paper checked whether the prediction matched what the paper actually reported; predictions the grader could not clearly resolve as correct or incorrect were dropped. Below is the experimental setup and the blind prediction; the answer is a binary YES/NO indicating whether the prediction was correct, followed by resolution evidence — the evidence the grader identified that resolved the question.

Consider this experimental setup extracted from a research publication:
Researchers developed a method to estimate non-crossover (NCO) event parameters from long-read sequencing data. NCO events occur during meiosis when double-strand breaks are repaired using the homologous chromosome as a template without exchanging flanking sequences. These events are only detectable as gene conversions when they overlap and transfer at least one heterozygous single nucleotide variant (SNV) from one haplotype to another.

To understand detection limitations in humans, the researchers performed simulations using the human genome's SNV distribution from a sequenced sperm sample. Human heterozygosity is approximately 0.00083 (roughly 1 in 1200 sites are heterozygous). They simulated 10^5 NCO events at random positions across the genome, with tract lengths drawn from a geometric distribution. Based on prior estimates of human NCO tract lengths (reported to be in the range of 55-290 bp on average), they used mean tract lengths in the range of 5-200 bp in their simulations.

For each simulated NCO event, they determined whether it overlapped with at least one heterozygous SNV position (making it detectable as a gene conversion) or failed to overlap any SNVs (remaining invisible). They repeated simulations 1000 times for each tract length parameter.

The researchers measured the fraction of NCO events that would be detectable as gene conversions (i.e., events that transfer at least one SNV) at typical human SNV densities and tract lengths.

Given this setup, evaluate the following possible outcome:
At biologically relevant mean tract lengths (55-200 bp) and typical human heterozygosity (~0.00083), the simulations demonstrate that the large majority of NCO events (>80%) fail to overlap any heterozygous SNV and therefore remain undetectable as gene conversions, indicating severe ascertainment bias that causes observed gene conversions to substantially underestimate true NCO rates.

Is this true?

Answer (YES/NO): YES